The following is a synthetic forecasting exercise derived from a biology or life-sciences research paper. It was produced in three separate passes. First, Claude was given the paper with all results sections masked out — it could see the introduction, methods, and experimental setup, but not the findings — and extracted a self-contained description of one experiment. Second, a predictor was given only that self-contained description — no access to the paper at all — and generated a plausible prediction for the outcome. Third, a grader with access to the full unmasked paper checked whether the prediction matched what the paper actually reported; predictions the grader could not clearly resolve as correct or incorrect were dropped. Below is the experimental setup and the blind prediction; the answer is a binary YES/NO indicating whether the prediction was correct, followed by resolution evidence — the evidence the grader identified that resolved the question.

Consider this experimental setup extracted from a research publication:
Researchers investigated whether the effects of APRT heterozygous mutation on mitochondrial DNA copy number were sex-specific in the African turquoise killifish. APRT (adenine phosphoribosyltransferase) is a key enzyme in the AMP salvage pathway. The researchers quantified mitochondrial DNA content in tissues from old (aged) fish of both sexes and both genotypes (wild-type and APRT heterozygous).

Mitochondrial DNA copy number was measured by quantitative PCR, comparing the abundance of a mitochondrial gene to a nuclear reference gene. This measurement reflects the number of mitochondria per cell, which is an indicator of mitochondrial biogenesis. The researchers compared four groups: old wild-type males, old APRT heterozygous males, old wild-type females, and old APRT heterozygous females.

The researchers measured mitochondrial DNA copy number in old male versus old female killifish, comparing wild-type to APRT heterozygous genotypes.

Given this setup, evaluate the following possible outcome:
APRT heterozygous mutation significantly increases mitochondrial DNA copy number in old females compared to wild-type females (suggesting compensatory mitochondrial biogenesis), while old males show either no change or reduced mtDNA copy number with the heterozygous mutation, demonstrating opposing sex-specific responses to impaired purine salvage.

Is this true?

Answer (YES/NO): NO